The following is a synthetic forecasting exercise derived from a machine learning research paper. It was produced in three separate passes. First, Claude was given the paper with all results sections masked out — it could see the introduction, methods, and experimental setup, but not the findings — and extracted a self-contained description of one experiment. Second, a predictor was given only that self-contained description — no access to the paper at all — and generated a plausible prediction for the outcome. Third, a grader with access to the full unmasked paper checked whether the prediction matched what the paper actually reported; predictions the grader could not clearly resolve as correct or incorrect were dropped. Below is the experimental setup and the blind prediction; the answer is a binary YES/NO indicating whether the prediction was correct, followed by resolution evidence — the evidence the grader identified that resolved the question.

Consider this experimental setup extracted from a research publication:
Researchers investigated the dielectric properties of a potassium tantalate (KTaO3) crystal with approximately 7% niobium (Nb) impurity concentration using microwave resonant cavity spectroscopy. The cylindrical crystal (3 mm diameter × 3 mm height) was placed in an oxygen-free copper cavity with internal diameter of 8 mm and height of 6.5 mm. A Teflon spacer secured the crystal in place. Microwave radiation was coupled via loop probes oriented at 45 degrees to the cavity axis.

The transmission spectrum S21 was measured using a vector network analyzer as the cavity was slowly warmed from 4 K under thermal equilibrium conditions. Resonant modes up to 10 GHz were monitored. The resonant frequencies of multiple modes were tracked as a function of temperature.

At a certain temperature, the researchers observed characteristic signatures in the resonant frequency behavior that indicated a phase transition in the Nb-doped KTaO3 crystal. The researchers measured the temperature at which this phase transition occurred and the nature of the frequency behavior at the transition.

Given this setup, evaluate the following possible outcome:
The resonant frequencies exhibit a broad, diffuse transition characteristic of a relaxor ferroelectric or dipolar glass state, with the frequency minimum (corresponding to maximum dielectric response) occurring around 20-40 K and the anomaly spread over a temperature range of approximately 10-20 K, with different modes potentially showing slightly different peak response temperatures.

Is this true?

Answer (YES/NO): NO